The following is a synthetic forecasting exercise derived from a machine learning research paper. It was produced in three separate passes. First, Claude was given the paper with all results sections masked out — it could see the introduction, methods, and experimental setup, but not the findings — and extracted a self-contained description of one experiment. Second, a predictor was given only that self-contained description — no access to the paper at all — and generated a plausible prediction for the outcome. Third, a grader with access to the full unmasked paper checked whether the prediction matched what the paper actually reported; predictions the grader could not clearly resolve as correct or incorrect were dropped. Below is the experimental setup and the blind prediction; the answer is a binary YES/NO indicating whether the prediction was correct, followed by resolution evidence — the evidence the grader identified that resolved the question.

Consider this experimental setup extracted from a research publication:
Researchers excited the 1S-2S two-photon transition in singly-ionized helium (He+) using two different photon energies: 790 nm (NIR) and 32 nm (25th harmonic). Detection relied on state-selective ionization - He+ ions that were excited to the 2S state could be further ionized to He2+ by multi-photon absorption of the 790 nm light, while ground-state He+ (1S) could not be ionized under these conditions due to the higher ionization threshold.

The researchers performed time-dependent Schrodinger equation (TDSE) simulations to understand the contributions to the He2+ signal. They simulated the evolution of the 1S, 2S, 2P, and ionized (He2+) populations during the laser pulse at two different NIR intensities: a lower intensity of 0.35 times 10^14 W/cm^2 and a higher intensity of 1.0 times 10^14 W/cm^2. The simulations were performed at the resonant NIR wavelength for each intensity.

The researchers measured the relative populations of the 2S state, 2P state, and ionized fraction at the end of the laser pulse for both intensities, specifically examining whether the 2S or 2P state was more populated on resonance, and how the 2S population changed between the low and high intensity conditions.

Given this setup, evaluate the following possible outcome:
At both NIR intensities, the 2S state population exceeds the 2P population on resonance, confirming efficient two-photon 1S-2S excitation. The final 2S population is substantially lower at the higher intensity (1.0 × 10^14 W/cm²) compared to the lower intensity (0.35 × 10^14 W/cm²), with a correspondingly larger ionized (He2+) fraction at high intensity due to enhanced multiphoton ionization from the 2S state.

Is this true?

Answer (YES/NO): YES